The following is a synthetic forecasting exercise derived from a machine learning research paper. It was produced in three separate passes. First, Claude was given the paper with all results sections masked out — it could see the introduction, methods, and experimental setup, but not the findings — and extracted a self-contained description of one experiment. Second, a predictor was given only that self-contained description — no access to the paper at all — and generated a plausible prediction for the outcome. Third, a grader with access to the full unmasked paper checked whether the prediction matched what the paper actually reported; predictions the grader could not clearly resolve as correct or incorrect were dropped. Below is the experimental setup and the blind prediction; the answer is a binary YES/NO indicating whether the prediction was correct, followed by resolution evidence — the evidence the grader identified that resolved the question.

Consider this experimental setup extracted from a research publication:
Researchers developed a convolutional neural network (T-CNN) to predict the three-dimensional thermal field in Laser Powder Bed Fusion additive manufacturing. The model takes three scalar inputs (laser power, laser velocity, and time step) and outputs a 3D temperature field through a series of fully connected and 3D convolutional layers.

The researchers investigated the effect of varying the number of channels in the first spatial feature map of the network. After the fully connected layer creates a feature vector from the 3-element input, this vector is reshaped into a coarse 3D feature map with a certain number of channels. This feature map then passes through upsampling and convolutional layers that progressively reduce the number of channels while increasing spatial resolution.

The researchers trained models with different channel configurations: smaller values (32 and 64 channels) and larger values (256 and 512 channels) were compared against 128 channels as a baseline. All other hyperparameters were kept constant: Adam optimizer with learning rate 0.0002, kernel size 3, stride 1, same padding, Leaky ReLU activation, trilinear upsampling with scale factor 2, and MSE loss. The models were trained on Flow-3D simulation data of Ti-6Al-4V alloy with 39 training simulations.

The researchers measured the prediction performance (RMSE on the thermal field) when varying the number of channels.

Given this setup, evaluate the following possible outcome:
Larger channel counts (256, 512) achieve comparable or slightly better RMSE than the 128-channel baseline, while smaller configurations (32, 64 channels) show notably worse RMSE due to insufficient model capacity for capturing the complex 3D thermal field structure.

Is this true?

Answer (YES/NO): YES